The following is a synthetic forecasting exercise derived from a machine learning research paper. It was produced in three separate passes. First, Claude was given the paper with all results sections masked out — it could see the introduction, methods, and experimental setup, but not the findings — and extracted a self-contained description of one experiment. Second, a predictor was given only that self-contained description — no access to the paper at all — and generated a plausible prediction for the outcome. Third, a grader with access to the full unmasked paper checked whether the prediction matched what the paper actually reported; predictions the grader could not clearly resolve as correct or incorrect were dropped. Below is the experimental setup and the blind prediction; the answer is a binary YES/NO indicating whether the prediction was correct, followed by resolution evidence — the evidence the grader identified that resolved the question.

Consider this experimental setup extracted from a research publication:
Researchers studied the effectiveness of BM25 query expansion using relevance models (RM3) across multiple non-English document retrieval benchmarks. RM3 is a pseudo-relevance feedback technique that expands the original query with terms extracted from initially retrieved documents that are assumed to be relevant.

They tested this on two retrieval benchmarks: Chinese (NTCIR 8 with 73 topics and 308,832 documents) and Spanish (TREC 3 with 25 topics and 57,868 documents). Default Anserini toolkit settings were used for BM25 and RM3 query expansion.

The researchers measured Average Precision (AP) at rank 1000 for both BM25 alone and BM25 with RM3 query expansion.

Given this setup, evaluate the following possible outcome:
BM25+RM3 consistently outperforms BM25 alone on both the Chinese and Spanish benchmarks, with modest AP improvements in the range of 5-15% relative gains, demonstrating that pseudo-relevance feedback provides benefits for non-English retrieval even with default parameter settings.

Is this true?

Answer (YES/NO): NO